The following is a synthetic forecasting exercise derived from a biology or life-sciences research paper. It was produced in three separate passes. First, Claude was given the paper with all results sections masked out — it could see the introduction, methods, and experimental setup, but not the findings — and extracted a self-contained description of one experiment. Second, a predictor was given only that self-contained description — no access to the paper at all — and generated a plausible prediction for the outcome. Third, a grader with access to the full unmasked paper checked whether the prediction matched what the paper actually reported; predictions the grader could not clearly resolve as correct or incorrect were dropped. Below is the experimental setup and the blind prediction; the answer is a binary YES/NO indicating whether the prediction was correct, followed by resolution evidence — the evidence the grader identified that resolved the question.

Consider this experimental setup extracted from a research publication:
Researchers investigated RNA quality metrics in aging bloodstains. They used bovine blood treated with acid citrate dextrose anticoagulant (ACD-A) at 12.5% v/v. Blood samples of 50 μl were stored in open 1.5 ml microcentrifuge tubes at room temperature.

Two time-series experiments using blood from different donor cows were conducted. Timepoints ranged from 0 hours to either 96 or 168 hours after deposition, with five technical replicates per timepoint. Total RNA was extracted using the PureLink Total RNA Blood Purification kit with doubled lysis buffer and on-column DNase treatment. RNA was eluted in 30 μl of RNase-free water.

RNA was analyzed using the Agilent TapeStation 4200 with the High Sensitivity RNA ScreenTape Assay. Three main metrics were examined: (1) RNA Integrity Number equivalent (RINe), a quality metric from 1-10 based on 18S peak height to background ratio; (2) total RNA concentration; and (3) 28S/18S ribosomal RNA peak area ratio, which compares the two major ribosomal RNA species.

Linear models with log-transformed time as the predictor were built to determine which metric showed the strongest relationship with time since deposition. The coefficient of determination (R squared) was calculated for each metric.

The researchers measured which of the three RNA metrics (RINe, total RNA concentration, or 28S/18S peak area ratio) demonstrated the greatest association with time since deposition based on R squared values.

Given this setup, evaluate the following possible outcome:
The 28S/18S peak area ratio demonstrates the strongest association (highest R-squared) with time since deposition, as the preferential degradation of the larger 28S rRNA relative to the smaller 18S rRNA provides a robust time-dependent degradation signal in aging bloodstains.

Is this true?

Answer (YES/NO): NO